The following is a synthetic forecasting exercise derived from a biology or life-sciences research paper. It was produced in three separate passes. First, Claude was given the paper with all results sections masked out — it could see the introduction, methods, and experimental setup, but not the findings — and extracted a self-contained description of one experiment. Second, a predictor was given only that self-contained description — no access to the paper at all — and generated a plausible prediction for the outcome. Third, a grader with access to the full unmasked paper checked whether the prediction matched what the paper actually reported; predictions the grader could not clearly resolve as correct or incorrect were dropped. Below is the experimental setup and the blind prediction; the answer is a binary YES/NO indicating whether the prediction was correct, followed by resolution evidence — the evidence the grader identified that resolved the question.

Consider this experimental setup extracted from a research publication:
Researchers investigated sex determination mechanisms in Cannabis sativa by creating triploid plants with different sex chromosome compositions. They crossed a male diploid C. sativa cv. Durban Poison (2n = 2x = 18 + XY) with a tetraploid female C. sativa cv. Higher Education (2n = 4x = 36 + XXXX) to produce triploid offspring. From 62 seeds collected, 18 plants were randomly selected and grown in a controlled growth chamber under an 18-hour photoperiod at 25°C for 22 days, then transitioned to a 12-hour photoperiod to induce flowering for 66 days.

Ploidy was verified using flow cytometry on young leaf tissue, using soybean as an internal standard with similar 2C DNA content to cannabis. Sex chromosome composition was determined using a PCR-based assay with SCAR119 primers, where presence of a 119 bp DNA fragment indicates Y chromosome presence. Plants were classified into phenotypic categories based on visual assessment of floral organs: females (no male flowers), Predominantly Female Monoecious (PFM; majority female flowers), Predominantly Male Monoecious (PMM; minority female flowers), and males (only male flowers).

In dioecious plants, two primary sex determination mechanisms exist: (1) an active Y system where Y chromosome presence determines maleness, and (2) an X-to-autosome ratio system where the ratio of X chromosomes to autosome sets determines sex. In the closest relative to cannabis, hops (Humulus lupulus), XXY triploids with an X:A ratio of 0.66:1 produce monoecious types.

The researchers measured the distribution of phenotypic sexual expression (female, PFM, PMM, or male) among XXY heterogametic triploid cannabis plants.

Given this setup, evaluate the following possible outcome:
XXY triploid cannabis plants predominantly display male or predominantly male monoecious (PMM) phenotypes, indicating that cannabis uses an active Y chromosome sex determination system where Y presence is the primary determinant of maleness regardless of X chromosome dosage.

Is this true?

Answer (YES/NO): NO